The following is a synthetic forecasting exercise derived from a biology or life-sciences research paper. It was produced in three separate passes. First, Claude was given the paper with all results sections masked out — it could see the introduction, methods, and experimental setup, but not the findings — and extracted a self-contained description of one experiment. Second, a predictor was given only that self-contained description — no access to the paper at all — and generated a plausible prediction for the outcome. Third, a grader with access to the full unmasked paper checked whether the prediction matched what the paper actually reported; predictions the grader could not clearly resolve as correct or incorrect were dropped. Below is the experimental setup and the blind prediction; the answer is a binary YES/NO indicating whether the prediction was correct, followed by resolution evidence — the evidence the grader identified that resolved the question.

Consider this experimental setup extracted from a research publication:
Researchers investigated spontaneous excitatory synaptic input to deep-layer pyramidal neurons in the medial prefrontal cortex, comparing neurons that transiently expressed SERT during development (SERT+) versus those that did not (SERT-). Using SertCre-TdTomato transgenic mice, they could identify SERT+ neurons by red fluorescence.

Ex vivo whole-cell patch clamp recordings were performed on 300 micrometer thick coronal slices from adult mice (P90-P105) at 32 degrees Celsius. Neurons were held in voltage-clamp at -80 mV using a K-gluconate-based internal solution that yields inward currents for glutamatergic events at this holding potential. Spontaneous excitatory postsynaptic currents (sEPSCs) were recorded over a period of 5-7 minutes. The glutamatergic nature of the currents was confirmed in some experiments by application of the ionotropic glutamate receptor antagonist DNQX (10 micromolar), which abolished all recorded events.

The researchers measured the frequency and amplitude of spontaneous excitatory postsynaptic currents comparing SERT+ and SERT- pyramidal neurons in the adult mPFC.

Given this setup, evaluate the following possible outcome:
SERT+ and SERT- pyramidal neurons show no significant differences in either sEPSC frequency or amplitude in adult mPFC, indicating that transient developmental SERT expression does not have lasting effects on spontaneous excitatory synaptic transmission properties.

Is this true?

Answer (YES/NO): YES